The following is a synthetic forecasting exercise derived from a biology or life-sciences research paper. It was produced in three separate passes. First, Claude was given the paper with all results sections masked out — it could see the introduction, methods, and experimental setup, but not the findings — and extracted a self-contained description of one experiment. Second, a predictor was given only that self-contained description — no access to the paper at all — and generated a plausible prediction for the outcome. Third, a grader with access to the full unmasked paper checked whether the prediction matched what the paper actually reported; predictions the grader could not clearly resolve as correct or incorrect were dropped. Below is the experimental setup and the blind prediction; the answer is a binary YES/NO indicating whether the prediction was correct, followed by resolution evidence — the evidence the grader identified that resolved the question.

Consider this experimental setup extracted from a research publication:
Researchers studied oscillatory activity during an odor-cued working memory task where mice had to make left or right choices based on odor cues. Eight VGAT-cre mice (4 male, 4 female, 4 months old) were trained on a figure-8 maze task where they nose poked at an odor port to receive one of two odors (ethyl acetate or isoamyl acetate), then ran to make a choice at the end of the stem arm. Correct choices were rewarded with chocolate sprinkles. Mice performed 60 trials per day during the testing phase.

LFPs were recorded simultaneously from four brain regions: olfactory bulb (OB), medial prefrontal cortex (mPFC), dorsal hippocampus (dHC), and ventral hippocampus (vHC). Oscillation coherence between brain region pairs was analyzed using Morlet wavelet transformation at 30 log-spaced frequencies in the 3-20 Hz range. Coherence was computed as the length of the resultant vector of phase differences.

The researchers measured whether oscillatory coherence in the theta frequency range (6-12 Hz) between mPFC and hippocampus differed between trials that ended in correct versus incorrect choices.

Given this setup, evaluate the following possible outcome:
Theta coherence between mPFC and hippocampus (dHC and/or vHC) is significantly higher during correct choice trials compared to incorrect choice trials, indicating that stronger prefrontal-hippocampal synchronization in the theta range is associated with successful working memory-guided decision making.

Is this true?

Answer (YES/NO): NO